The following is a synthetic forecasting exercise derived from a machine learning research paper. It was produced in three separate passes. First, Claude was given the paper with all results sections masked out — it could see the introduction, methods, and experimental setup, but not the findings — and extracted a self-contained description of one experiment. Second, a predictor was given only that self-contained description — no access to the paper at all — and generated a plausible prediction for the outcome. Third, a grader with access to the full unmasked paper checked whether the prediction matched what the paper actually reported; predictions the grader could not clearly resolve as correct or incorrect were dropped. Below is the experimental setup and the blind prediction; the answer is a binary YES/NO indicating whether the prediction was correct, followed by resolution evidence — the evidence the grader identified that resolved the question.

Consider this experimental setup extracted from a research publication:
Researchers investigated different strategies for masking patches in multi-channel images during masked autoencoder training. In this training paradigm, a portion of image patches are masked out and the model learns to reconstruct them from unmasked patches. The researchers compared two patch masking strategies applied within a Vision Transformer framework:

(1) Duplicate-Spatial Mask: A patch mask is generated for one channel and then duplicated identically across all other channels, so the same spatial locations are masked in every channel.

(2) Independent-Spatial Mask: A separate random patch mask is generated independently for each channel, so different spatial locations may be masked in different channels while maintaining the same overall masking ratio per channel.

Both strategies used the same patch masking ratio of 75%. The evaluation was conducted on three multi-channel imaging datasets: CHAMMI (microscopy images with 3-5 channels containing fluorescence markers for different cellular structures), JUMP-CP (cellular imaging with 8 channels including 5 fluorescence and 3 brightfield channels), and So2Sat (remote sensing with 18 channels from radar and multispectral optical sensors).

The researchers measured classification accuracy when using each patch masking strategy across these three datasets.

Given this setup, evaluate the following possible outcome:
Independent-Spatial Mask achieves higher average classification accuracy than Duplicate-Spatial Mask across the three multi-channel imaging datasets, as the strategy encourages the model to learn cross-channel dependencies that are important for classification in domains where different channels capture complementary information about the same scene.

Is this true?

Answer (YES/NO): YES